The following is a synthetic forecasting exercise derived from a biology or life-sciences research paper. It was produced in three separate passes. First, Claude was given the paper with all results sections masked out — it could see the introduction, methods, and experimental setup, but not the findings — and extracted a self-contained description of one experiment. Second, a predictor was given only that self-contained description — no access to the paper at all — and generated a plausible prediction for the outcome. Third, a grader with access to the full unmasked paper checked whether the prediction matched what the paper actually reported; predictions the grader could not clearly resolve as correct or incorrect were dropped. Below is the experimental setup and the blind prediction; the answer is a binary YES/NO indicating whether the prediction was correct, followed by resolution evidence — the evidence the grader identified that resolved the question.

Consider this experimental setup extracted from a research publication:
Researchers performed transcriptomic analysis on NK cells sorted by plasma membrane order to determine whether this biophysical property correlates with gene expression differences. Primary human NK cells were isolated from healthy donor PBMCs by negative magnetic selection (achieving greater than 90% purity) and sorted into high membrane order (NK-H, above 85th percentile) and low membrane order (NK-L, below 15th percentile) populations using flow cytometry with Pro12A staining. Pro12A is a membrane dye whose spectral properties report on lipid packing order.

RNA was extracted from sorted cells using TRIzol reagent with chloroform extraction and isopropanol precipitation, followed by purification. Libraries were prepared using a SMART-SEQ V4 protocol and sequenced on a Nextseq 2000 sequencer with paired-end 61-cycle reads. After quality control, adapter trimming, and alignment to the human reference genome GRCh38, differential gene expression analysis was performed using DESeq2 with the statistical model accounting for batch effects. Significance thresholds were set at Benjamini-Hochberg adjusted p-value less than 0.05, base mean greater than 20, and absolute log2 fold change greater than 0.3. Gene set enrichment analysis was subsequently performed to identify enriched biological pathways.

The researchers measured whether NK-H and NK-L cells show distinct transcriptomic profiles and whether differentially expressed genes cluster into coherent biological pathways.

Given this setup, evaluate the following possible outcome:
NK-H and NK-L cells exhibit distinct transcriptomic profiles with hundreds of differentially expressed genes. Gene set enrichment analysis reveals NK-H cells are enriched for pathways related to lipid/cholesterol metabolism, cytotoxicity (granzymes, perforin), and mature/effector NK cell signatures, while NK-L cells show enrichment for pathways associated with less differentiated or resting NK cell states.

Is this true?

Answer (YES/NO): NO